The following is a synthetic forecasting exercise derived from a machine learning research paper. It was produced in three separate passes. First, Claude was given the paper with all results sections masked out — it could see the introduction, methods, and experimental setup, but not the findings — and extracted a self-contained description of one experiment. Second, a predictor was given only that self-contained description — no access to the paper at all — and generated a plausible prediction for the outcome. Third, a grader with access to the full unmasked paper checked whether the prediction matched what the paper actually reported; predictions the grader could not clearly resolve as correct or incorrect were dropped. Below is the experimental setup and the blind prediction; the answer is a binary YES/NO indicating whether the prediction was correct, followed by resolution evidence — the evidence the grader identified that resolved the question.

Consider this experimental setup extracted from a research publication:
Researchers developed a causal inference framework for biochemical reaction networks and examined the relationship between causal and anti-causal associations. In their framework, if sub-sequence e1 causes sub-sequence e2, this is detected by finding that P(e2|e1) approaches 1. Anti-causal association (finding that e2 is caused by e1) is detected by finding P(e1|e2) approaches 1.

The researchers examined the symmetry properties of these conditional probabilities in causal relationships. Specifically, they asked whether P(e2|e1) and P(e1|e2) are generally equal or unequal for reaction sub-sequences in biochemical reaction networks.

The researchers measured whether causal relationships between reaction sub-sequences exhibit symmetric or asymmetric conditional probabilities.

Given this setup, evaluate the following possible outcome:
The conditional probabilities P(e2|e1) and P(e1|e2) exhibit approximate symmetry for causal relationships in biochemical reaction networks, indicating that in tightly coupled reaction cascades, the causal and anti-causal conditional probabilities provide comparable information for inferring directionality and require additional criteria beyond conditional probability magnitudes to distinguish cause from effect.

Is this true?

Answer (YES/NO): NO